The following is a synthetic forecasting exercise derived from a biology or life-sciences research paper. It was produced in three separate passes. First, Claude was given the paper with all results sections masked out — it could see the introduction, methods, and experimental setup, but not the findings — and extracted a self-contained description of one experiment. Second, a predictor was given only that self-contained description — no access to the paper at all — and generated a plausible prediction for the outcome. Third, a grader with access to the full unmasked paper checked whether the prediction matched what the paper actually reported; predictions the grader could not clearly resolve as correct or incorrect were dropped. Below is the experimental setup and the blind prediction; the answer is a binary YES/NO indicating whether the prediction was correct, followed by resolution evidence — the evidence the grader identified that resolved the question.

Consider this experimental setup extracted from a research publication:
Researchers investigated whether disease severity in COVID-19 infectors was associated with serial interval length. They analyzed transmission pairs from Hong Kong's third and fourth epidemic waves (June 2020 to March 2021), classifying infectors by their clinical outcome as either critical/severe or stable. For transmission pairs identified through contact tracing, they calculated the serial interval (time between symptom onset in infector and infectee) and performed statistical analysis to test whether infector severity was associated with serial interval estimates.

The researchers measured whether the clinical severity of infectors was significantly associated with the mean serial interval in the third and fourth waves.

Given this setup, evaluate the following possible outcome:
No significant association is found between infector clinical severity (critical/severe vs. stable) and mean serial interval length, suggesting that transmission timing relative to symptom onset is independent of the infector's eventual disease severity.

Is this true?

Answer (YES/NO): NO